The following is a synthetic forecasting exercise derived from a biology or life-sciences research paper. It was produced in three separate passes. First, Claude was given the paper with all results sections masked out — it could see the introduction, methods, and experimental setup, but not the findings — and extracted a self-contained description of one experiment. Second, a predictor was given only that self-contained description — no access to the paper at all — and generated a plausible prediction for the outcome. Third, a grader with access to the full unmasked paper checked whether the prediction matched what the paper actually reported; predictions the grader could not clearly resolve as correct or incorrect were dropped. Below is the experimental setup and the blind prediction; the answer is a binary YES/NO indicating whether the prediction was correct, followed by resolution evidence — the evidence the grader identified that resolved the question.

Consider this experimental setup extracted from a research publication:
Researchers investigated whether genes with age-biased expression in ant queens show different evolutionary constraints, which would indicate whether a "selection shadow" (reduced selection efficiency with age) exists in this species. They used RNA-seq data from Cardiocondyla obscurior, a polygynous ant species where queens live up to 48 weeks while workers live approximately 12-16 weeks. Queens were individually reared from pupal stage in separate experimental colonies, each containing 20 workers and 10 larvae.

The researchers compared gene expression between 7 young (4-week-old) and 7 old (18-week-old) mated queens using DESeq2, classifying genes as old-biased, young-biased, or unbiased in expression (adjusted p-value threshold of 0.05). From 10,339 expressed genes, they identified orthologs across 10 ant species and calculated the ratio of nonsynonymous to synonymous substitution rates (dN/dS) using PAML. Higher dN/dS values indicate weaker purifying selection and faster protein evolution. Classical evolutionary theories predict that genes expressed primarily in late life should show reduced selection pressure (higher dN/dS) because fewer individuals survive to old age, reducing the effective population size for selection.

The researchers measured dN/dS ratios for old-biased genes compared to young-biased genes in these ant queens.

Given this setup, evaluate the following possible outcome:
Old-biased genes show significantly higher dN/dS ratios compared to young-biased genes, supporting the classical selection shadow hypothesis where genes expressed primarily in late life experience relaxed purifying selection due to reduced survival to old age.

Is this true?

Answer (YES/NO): NO